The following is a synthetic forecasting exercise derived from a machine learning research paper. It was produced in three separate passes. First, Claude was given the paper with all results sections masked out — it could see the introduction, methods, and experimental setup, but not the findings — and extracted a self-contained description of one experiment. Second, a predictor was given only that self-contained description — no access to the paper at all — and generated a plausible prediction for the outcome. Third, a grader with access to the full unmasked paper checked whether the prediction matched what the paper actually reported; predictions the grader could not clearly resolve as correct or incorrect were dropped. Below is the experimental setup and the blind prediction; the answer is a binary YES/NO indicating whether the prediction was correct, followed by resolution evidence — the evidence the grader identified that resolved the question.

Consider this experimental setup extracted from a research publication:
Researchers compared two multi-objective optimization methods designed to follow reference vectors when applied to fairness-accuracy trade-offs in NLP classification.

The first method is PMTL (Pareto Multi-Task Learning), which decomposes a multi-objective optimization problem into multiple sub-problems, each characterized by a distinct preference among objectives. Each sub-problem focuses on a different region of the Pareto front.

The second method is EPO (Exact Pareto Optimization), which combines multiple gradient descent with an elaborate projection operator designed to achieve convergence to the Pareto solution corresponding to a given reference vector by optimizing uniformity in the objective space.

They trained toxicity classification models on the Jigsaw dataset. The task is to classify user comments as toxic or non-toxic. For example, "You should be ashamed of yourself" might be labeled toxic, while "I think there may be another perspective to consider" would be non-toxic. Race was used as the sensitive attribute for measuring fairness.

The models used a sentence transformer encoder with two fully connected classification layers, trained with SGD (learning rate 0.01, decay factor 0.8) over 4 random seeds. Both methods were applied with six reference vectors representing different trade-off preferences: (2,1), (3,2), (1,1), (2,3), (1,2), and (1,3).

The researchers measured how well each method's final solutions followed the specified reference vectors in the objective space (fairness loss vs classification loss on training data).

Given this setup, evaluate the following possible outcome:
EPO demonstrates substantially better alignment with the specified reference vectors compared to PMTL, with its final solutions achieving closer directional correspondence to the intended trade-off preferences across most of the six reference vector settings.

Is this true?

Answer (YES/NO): NO